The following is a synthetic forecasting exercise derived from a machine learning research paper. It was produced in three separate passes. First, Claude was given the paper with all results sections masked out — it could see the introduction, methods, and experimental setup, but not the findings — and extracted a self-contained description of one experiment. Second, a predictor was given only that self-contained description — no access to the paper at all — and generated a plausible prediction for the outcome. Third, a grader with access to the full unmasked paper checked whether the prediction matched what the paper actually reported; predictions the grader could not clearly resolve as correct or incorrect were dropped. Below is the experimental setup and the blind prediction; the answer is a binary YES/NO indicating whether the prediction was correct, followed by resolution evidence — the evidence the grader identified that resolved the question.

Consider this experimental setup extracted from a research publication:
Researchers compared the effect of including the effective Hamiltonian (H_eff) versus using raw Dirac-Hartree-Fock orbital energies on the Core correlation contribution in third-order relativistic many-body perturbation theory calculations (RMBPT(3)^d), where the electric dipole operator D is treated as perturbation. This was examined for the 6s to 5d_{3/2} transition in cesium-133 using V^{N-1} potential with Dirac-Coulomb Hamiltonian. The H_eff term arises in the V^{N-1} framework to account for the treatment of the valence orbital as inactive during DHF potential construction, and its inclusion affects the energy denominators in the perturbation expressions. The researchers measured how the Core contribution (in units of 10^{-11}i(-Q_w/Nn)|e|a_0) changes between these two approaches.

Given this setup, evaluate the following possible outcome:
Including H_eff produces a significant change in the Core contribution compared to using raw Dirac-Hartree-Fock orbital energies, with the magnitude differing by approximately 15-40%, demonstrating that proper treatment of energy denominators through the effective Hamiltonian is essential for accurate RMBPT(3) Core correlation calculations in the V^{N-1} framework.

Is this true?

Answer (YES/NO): NO